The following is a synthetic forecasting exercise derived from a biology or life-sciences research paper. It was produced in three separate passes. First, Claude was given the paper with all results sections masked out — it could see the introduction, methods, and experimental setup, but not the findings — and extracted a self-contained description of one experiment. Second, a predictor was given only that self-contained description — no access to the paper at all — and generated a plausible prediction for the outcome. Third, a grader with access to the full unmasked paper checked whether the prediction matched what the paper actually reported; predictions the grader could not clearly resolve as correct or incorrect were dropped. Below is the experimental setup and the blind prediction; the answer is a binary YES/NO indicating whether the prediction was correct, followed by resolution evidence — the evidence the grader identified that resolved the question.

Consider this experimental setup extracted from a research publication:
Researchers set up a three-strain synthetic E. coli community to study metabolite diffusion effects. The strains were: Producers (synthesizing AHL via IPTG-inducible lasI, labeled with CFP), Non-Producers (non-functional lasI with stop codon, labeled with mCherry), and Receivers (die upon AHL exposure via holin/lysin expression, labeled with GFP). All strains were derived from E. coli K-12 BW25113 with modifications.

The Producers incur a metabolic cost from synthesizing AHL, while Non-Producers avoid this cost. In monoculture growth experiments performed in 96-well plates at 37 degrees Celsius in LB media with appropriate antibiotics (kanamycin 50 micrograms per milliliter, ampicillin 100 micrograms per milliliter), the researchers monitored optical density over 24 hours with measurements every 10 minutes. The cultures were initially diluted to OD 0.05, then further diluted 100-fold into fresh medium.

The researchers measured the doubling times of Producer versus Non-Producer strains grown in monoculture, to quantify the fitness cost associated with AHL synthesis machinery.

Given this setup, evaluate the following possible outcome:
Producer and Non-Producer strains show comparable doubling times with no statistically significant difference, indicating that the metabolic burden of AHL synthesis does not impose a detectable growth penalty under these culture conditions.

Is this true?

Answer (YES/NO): NO